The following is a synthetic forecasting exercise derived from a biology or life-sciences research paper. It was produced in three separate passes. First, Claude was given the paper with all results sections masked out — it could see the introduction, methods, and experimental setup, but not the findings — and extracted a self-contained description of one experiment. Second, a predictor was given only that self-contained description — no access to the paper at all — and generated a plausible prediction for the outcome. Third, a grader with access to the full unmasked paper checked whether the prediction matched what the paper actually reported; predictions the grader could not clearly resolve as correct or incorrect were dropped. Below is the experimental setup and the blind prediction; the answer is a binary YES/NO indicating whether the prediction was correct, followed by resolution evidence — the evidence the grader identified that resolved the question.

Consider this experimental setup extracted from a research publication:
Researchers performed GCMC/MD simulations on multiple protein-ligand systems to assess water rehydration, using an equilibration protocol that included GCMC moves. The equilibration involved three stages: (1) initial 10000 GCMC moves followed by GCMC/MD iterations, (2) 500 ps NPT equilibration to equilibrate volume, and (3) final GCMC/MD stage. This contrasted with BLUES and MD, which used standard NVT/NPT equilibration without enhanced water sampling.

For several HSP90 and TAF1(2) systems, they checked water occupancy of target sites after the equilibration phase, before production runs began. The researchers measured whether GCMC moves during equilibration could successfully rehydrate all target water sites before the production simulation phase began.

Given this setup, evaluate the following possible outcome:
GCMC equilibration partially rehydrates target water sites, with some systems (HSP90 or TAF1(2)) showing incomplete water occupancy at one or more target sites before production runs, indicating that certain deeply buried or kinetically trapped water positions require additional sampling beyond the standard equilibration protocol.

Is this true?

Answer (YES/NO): NO